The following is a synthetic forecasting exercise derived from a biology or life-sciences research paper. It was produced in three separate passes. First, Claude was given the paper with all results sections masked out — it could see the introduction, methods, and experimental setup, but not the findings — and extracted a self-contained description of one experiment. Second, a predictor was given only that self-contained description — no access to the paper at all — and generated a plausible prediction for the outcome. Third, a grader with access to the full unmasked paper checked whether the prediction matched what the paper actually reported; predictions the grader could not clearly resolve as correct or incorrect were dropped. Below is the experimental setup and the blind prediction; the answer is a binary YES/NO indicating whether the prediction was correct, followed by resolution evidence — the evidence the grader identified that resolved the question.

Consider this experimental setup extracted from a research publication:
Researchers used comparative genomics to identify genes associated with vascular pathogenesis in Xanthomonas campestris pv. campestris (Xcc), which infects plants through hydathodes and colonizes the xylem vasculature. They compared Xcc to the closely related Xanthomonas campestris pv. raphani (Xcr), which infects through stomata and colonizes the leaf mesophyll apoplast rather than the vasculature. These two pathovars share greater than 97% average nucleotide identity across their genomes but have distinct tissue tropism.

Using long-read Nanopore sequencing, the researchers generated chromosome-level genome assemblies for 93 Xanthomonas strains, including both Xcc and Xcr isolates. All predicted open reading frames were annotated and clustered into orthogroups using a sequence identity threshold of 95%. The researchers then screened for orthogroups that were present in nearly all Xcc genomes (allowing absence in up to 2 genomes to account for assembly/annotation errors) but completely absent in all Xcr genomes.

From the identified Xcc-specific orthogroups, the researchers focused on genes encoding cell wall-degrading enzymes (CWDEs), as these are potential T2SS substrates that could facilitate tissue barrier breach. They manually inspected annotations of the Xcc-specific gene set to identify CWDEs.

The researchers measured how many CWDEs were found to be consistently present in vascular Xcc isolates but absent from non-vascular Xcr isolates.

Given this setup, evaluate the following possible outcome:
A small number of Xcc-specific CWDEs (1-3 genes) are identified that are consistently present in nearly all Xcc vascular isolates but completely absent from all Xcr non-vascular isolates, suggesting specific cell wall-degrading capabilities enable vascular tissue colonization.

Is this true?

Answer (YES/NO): NO